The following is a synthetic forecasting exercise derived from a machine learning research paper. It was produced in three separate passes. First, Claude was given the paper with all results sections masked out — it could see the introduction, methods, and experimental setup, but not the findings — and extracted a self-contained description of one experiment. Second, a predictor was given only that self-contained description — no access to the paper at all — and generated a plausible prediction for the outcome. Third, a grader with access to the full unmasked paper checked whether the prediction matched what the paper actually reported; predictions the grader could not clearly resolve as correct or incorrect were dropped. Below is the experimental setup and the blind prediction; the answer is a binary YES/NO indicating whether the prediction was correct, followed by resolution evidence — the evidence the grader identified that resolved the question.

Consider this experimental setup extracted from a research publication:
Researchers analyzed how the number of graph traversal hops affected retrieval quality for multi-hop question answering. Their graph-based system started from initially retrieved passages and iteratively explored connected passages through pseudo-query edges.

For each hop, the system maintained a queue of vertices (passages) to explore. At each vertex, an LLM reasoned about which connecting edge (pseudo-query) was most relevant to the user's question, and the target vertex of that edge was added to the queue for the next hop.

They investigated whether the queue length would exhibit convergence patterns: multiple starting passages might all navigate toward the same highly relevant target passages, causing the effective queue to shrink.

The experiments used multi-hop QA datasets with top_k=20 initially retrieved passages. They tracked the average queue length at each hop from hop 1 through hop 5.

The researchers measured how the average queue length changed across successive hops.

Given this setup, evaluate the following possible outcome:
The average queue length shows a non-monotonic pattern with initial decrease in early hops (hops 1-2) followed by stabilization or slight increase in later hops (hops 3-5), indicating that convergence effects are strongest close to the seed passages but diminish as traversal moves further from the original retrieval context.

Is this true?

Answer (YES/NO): NO